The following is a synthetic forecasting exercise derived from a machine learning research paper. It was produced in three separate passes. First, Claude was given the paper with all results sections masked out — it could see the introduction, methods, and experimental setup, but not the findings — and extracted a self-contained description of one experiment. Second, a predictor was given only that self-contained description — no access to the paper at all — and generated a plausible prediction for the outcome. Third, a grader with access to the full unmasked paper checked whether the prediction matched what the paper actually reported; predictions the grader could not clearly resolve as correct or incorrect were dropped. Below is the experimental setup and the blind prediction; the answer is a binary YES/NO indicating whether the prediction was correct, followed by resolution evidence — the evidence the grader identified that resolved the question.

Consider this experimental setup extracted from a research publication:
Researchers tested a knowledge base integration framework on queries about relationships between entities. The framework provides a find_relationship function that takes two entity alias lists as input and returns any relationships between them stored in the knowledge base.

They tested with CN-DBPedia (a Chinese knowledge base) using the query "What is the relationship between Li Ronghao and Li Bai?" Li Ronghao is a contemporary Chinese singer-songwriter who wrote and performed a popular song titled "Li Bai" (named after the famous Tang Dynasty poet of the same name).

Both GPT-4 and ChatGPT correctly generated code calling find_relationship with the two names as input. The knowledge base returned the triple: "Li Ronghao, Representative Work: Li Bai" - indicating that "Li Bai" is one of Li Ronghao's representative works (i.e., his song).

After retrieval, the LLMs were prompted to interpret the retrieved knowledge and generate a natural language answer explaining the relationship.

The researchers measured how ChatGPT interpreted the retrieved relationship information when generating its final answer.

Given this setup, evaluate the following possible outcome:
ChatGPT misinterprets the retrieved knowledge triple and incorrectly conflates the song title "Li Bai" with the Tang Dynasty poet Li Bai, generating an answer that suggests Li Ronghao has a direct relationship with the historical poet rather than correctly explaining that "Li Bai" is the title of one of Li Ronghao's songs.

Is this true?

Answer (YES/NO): NO